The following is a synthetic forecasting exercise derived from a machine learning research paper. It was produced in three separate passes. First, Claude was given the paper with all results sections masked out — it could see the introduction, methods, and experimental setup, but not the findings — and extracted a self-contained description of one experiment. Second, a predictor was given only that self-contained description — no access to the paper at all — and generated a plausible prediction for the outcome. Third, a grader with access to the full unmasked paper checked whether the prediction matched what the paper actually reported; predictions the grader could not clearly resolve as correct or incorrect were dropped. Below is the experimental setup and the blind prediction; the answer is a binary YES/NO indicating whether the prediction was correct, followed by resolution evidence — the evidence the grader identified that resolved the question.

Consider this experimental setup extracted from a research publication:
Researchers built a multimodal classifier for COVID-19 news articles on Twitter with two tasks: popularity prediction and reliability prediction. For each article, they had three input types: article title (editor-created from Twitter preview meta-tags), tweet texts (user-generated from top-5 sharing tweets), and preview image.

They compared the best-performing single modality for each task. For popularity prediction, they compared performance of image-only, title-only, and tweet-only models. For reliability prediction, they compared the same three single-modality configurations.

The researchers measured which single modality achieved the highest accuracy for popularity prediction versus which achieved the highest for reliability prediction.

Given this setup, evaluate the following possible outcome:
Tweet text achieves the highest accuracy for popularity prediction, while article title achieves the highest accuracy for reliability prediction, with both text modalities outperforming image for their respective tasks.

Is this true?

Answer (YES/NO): YES